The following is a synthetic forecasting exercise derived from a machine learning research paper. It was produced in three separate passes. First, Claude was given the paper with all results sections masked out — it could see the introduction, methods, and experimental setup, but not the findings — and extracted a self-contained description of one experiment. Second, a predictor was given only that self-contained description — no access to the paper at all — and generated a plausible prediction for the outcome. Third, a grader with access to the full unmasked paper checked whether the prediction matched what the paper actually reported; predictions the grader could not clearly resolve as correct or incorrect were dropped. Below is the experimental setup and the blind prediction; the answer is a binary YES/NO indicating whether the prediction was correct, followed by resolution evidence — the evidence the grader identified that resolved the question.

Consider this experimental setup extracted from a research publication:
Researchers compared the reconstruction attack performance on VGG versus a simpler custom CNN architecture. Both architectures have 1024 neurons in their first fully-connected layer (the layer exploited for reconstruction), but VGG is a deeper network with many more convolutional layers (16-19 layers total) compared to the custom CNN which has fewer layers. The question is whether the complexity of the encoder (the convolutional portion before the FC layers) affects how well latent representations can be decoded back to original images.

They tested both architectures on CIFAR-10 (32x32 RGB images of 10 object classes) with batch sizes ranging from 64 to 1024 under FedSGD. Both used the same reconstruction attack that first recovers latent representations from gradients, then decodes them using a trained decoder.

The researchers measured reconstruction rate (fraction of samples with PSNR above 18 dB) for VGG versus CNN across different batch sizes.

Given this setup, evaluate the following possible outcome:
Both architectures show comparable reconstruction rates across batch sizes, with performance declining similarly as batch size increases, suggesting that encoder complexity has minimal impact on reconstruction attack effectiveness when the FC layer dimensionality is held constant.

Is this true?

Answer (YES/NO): YES